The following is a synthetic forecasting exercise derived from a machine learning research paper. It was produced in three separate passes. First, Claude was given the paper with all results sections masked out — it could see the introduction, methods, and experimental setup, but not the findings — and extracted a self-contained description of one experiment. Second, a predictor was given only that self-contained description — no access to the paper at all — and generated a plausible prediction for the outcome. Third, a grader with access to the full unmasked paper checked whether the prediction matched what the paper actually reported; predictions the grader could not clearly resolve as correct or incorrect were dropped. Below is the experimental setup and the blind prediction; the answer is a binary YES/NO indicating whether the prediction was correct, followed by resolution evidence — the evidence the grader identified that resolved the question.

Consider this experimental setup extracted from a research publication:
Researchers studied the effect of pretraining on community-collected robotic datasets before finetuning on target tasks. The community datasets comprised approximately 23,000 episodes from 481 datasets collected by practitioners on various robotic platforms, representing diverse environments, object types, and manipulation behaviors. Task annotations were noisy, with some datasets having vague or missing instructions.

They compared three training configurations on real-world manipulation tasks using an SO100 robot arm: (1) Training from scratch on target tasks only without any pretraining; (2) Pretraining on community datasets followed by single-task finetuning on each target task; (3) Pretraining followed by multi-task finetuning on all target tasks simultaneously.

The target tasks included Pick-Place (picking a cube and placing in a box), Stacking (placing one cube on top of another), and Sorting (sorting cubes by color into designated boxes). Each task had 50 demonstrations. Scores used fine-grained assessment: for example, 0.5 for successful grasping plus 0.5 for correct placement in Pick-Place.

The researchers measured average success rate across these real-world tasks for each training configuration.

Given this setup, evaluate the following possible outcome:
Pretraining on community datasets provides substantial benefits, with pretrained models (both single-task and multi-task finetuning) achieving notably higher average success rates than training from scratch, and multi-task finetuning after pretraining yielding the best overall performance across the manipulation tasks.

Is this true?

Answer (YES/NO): YES